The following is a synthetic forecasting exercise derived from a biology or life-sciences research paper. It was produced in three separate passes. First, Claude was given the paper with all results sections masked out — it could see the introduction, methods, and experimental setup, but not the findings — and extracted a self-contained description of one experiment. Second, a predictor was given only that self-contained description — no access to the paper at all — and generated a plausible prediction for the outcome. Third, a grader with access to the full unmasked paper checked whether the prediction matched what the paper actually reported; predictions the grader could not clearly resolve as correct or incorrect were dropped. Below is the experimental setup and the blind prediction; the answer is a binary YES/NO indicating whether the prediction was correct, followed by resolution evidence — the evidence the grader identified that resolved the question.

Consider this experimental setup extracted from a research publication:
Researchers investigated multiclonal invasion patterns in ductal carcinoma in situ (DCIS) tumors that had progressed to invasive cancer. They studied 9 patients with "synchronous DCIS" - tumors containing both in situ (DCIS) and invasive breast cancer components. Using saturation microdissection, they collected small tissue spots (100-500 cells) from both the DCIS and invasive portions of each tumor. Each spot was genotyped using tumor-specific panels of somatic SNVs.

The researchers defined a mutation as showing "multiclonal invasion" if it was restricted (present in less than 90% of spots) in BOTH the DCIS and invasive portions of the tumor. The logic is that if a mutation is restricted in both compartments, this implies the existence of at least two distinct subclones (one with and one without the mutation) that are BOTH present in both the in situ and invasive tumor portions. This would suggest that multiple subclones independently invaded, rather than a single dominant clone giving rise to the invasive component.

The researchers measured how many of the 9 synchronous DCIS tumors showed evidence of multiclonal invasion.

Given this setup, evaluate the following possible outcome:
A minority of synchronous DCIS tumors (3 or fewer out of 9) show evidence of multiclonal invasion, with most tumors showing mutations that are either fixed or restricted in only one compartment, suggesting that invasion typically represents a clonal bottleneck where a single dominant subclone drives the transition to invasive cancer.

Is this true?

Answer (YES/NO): NO